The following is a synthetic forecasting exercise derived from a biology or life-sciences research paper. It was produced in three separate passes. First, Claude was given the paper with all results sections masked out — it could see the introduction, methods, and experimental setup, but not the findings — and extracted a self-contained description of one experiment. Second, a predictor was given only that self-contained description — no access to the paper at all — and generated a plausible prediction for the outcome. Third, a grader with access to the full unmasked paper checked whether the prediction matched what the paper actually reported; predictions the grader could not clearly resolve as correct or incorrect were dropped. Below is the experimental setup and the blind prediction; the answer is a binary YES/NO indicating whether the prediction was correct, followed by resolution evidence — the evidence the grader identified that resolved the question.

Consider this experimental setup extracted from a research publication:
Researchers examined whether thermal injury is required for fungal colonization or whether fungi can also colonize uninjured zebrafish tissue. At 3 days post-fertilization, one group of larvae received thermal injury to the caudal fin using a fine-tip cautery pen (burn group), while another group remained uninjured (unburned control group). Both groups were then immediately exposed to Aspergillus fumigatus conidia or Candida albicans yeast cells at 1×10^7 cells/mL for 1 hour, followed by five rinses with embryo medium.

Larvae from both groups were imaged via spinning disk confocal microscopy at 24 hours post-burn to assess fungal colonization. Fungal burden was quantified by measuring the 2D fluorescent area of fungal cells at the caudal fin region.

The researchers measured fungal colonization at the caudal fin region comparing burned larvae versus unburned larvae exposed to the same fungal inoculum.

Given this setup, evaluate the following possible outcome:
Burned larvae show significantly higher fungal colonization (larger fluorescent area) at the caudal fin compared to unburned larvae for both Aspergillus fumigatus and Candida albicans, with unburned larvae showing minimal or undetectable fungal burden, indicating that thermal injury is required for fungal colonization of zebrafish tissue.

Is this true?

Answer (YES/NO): YES